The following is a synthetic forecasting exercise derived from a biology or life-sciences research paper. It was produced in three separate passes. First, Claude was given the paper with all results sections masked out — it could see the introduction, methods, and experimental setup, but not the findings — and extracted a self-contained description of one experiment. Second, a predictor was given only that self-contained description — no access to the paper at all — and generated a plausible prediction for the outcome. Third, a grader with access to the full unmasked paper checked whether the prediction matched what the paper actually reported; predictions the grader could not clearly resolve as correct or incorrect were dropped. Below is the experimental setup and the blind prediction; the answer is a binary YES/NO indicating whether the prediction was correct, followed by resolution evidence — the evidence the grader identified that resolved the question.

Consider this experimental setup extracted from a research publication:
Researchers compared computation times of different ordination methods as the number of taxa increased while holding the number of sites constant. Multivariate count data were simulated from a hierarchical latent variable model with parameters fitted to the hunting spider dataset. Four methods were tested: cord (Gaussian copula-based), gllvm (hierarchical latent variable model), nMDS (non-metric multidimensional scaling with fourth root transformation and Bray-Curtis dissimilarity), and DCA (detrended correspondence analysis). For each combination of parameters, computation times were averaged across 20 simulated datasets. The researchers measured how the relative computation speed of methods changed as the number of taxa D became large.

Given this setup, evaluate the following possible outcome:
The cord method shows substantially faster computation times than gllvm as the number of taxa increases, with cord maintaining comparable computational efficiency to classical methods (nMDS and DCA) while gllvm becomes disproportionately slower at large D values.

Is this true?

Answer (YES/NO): NO